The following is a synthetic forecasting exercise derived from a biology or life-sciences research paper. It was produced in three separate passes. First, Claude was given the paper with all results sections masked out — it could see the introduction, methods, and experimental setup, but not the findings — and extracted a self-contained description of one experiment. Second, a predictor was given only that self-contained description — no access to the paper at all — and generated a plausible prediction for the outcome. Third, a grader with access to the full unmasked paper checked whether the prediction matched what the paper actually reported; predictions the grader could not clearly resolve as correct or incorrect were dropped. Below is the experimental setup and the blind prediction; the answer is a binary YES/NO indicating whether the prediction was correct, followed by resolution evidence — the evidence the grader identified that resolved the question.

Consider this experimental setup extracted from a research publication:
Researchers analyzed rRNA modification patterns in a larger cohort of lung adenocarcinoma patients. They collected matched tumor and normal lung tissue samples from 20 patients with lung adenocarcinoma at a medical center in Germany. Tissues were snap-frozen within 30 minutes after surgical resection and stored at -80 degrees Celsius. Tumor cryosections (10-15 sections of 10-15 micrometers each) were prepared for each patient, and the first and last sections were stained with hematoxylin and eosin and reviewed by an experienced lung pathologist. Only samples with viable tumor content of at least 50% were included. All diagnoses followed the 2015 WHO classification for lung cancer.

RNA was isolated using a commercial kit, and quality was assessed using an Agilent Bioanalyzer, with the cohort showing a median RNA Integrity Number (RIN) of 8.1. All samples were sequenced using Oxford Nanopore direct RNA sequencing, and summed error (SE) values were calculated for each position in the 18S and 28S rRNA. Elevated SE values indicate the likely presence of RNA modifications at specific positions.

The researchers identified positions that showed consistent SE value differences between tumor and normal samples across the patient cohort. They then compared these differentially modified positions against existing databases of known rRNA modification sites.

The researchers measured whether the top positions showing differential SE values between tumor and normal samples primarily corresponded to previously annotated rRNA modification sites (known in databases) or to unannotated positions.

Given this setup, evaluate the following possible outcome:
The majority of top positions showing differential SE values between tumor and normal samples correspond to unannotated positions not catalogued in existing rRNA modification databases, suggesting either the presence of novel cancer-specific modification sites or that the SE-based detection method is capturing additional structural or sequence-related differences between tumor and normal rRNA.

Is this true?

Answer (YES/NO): YES